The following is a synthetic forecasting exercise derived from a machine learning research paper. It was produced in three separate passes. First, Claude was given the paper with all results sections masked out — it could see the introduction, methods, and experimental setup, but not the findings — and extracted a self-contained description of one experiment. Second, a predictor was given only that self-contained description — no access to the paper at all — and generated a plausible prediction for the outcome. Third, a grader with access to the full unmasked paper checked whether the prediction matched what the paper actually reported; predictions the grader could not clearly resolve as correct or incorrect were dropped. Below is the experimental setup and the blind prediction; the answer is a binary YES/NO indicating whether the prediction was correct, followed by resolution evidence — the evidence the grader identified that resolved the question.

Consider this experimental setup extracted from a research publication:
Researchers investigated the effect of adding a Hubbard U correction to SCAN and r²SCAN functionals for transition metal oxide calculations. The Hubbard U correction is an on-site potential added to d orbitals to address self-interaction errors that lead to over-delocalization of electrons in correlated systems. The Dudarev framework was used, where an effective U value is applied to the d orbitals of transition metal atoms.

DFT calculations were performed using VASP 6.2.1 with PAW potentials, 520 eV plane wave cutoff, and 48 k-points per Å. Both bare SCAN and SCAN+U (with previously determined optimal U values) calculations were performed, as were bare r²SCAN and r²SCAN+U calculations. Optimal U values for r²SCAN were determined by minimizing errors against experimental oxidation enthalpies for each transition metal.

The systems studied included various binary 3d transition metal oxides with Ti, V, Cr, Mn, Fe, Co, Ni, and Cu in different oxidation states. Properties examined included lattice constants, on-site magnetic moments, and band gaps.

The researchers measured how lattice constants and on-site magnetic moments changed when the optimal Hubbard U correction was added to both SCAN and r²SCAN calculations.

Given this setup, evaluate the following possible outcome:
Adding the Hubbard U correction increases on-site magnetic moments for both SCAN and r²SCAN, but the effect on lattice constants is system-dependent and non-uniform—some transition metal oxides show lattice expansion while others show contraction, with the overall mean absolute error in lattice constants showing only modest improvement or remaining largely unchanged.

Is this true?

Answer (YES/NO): NO